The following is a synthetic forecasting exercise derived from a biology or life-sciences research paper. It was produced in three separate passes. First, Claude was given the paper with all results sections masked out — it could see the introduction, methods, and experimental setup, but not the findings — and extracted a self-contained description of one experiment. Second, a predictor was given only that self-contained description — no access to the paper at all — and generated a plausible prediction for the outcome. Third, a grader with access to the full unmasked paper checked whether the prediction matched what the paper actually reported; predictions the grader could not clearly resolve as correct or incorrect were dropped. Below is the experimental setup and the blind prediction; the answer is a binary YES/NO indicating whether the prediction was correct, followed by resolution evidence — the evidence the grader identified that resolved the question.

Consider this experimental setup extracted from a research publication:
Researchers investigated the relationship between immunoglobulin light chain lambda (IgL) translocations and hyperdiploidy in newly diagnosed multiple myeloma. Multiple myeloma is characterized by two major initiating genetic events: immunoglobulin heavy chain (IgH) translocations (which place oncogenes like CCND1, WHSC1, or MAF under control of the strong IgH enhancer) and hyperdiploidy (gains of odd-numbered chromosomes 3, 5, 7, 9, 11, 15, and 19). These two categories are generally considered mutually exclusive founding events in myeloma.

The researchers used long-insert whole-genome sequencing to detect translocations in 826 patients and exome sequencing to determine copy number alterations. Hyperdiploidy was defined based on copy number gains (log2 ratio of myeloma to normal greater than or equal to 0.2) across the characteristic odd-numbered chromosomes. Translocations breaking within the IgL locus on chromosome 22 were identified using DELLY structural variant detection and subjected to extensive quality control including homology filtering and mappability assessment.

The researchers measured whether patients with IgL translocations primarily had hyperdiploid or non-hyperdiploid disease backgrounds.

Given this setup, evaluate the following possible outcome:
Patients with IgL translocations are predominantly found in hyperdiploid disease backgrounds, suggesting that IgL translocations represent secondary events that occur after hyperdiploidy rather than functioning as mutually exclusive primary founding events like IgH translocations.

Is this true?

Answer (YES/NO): YES